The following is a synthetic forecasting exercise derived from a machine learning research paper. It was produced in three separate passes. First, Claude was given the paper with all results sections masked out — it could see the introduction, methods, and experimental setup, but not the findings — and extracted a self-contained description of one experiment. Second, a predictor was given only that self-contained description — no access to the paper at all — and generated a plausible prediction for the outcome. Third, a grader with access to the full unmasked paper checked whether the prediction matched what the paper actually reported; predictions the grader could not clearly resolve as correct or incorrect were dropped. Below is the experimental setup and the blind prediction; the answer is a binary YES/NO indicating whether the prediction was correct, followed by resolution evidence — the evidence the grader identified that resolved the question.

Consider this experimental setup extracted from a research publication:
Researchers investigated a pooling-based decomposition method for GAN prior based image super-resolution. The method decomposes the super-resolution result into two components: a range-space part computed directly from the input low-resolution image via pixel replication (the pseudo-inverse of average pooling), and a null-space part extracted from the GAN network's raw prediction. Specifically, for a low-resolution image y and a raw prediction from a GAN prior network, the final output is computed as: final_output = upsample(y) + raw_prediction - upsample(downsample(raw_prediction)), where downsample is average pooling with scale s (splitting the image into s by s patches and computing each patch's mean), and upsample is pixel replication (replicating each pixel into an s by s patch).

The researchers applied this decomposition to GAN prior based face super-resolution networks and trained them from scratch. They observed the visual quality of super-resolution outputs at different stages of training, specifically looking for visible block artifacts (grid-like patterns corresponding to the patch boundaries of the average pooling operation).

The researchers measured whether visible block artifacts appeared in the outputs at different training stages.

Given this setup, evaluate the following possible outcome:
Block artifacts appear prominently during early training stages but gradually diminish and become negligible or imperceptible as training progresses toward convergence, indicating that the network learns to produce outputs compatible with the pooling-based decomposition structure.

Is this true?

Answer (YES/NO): YES